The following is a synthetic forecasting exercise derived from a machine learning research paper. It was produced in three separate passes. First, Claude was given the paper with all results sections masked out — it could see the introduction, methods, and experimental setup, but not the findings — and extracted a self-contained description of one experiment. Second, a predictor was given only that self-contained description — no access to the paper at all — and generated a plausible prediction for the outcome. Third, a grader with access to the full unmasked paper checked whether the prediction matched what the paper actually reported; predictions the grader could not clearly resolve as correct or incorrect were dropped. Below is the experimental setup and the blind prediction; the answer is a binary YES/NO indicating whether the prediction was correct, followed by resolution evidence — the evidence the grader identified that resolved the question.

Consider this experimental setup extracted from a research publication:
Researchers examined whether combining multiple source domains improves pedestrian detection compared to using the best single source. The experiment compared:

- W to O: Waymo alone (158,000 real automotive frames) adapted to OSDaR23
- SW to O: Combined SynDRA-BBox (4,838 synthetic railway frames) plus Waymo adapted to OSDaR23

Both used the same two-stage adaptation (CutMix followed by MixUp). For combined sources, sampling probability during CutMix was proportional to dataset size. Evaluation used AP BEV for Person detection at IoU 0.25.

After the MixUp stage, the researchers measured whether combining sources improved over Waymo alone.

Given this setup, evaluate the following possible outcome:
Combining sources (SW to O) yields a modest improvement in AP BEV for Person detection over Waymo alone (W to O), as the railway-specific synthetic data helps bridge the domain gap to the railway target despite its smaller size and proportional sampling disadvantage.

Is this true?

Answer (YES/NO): YES